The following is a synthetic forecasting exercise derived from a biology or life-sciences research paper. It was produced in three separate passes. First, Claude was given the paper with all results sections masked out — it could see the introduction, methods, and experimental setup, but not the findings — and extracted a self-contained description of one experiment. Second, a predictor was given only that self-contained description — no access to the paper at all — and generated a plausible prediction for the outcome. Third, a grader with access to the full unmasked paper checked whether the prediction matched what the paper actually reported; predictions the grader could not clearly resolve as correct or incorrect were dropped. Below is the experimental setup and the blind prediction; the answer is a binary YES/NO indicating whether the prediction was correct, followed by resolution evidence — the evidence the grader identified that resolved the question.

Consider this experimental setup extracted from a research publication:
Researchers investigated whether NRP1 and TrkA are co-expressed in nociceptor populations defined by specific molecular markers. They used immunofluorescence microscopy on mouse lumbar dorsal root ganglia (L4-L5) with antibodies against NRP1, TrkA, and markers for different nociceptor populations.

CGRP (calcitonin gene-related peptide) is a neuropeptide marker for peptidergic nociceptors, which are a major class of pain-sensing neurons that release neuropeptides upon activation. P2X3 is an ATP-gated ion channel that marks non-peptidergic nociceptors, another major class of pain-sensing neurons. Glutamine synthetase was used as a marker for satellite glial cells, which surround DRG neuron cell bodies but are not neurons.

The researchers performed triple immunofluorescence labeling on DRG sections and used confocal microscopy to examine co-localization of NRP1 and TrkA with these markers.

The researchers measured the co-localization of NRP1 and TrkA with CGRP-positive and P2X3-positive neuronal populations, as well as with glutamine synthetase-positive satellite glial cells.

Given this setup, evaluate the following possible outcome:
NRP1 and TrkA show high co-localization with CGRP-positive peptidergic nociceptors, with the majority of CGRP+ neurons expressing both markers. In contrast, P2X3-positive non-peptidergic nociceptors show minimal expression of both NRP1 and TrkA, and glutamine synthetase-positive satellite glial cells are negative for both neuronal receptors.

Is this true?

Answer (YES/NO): NO